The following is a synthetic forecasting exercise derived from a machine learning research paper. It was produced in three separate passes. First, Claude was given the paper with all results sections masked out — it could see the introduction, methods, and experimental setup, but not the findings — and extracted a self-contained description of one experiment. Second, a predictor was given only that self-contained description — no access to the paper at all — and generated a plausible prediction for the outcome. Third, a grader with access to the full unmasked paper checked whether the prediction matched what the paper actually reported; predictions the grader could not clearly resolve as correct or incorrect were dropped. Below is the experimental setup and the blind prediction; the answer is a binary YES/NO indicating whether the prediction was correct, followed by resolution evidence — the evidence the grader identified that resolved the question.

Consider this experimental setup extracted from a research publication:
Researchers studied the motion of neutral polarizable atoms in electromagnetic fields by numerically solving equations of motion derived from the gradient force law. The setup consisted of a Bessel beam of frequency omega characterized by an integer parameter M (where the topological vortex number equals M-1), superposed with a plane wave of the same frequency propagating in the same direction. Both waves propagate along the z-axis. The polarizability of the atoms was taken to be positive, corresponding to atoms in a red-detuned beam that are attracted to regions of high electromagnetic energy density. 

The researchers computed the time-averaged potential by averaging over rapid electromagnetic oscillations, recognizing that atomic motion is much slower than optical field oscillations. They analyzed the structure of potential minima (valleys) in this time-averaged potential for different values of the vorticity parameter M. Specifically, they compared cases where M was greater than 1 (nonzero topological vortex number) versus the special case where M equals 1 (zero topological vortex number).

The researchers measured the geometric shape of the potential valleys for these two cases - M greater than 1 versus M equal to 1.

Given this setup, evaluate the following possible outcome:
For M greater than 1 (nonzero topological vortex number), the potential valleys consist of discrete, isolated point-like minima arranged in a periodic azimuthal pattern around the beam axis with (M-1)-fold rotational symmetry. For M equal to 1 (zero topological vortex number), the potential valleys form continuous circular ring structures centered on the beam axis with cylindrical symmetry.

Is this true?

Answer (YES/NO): NO